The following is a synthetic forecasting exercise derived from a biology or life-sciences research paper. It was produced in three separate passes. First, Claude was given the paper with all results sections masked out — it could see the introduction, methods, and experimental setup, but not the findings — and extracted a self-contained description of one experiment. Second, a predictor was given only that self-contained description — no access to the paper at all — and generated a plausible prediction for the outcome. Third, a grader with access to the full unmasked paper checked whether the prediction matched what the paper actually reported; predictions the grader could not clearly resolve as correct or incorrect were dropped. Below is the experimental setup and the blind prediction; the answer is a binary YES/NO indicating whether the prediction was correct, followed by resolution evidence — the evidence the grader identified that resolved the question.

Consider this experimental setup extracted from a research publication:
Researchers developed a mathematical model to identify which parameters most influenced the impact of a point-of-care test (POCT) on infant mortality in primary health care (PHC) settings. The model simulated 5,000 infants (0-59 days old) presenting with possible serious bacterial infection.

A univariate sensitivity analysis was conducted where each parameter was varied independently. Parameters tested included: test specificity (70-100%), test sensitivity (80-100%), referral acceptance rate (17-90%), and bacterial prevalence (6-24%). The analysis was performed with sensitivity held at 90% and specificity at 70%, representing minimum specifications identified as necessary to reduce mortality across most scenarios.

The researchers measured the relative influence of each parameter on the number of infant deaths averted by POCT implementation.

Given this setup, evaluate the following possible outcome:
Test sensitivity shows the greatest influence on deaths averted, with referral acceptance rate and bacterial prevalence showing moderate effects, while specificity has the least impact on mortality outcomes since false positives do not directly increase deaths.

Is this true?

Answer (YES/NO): NO